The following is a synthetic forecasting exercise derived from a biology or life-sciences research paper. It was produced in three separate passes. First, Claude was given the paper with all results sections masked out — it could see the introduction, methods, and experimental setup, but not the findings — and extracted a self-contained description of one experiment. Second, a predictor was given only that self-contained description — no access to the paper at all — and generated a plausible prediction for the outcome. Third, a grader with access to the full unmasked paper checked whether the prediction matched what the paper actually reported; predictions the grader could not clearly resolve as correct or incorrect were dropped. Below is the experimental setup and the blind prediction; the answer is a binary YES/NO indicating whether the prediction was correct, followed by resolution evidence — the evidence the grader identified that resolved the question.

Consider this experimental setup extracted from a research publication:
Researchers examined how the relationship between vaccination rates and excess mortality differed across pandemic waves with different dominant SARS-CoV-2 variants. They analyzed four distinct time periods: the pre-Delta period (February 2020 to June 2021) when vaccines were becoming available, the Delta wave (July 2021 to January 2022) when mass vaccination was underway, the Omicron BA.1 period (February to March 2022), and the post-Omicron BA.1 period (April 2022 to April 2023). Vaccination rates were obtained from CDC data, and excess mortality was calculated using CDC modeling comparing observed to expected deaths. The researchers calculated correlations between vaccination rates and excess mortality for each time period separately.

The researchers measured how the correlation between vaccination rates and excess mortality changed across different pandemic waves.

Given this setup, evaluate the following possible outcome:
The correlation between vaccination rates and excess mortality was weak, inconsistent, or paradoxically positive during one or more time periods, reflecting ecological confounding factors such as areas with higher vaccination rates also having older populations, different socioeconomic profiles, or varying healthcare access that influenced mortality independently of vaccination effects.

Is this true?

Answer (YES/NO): NO